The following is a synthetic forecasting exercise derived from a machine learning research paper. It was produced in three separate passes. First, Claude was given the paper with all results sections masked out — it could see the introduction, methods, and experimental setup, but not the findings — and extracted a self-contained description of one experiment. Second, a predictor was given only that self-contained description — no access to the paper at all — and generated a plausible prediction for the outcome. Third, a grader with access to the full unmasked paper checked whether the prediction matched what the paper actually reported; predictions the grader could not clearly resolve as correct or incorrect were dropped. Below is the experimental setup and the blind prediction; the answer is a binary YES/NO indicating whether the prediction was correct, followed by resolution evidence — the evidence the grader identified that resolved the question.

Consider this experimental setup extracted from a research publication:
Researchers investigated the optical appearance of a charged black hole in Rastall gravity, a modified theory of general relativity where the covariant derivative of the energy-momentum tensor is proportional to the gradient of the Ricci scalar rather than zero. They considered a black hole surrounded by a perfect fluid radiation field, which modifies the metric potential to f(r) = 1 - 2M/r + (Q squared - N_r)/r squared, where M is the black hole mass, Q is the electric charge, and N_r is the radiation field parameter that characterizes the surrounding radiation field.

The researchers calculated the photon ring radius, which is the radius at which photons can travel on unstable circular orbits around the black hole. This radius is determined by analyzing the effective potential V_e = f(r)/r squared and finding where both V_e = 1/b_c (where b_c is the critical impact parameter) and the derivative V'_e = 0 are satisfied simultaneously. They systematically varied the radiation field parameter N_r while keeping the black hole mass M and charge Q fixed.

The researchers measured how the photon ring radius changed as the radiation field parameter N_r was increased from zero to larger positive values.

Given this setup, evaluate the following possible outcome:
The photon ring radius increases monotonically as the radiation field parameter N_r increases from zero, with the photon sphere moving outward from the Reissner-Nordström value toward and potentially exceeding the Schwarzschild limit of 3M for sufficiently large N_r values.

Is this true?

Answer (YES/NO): YES